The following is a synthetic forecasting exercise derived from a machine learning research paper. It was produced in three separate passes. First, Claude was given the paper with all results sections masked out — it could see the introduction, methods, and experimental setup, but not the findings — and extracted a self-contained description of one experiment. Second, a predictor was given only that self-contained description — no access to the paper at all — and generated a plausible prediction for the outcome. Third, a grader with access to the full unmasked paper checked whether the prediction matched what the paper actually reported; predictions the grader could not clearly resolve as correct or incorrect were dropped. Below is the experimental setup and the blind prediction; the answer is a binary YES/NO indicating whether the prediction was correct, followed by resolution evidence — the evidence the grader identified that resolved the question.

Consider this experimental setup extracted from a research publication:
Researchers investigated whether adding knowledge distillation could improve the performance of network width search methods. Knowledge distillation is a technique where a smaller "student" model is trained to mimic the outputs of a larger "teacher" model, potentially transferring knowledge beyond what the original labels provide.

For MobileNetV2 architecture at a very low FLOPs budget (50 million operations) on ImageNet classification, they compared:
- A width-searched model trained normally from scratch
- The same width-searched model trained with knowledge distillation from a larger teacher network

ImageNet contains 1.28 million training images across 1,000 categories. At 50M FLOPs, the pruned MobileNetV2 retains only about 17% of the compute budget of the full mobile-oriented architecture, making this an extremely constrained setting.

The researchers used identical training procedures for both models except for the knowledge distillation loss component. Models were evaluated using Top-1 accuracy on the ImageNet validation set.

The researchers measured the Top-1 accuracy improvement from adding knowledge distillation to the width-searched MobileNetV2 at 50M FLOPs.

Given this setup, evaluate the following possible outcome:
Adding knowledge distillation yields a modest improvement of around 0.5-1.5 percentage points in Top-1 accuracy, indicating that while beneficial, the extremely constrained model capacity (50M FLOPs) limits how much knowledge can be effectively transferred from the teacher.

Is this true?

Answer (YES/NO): YES